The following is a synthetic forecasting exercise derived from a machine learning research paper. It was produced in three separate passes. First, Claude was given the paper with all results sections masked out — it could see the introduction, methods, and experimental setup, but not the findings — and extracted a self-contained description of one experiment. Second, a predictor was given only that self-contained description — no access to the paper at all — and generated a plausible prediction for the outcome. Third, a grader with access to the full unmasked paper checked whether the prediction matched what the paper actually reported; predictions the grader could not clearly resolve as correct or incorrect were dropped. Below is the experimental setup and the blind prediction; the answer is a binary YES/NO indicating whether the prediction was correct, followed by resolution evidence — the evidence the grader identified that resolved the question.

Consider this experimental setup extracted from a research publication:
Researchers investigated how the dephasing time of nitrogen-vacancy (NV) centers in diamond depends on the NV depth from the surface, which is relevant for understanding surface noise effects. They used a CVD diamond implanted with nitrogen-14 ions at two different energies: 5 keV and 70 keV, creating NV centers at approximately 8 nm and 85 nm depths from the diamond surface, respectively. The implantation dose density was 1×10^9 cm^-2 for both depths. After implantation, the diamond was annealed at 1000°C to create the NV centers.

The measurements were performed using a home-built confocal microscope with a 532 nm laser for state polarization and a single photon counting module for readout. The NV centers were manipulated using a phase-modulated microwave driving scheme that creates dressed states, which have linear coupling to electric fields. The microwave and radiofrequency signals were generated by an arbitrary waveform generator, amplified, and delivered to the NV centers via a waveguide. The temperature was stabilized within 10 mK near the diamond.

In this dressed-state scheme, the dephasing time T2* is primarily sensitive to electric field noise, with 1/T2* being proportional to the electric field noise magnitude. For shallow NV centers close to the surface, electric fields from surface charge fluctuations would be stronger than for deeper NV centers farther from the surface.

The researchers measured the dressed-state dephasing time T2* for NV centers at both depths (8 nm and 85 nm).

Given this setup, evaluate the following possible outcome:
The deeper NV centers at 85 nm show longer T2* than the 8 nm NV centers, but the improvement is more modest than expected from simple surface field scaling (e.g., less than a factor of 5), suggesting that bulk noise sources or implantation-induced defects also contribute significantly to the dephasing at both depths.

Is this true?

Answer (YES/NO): NO